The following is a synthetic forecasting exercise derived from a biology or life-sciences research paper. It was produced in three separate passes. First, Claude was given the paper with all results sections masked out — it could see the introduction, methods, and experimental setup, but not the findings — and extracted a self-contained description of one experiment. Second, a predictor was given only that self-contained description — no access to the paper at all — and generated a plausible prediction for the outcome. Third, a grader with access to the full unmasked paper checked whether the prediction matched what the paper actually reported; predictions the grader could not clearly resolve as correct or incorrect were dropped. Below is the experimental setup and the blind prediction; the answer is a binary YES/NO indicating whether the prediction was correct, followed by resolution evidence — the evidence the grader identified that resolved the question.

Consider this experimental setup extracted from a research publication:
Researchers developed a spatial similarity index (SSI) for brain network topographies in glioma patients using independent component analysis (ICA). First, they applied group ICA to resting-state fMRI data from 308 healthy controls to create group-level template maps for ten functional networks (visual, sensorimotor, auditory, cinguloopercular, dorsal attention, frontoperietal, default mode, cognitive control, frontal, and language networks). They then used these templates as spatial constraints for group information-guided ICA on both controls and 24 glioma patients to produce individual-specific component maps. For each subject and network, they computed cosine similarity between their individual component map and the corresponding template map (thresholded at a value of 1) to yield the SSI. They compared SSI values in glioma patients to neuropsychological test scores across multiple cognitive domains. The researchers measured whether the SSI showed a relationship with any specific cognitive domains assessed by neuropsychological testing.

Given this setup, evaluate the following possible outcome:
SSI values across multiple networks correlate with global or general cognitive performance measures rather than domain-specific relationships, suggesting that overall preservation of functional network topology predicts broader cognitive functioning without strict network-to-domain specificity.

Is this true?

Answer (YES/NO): NO